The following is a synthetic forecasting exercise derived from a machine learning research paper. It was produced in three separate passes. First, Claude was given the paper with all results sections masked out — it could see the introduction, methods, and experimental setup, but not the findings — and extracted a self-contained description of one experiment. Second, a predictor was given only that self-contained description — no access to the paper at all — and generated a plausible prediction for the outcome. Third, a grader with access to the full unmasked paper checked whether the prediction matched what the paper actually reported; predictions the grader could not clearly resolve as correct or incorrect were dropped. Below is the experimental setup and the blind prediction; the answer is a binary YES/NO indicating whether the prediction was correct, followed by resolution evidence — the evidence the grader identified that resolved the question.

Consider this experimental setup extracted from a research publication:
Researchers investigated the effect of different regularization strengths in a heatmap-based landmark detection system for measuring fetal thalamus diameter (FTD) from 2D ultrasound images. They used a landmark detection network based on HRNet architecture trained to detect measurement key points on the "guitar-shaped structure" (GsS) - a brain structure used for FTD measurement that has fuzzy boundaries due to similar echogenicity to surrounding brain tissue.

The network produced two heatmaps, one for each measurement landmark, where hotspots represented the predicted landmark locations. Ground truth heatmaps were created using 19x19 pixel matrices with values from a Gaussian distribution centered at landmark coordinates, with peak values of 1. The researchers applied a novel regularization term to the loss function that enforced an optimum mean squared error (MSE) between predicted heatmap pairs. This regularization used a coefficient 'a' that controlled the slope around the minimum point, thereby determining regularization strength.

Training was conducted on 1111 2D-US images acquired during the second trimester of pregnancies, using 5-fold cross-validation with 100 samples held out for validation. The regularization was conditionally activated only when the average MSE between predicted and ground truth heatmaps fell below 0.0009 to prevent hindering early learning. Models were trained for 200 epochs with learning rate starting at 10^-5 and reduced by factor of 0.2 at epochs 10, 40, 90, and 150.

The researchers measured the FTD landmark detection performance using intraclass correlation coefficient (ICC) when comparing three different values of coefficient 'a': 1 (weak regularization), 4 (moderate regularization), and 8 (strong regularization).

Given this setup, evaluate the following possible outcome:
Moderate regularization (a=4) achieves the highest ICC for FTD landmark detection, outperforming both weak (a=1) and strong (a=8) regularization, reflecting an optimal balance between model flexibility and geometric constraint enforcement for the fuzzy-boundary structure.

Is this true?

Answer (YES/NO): NO